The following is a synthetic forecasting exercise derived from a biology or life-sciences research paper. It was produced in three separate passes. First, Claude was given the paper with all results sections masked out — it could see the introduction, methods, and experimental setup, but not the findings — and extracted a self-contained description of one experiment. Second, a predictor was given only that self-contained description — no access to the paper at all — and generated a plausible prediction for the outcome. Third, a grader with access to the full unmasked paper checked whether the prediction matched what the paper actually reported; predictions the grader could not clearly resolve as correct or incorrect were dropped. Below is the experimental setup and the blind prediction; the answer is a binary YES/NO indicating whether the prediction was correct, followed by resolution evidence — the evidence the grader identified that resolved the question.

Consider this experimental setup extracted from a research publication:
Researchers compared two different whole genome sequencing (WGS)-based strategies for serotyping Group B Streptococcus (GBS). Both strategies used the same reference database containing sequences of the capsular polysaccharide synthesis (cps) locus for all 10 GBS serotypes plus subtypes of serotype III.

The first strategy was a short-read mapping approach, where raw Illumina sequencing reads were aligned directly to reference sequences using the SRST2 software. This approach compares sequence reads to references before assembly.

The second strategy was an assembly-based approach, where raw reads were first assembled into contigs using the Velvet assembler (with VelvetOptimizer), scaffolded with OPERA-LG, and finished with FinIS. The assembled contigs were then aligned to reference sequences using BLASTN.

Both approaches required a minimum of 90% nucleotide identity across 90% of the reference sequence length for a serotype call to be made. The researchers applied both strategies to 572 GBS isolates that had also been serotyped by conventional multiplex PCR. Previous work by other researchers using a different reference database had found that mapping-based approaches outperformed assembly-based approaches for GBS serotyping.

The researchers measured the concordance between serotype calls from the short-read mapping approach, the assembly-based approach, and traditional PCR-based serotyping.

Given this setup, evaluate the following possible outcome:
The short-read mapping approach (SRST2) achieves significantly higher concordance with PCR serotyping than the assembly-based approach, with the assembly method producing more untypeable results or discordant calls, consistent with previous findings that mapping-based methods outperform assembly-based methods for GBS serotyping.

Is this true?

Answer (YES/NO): NO